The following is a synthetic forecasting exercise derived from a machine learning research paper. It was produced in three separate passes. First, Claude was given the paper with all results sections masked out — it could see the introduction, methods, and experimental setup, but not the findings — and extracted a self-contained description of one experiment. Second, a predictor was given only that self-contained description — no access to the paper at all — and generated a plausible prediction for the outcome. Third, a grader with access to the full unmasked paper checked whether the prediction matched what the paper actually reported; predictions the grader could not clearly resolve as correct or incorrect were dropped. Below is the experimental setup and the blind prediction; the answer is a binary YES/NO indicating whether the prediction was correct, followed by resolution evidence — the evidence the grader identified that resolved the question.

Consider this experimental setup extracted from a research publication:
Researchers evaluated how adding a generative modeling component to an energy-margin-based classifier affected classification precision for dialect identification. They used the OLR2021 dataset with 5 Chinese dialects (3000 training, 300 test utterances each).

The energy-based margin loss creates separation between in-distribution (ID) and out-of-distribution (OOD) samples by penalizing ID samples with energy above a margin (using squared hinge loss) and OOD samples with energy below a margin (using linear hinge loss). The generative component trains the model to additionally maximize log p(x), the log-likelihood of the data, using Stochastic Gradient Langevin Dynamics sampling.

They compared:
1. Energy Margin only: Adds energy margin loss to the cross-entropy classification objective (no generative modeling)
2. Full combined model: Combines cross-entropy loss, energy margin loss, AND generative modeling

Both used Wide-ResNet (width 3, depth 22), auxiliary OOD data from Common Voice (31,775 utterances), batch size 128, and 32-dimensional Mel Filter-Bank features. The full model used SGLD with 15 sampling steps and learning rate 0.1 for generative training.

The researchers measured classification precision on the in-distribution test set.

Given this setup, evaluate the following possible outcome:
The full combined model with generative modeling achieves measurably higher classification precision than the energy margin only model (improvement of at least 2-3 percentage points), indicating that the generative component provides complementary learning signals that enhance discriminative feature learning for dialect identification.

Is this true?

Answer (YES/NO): NO